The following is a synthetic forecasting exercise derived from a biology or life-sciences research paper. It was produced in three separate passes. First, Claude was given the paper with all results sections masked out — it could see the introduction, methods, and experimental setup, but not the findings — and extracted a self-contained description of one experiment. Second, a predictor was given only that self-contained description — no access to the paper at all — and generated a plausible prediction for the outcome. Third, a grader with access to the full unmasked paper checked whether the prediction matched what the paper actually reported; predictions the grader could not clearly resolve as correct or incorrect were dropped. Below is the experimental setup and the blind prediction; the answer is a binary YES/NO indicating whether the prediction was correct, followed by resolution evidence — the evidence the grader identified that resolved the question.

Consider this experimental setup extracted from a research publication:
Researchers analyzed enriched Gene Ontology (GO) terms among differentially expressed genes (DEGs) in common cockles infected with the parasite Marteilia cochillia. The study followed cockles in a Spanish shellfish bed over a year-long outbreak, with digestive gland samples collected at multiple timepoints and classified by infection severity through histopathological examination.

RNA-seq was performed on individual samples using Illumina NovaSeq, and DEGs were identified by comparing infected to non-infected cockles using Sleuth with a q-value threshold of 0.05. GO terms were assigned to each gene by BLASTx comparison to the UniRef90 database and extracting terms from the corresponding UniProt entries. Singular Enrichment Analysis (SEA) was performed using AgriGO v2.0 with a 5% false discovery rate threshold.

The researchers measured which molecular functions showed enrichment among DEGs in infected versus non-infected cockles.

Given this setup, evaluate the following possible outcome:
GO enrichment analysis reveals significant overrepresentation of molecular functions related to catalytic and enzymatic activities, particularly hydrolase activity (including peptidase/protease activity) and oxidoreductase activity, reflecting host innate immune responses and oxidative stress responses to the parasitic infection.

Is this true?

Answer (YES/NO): NO